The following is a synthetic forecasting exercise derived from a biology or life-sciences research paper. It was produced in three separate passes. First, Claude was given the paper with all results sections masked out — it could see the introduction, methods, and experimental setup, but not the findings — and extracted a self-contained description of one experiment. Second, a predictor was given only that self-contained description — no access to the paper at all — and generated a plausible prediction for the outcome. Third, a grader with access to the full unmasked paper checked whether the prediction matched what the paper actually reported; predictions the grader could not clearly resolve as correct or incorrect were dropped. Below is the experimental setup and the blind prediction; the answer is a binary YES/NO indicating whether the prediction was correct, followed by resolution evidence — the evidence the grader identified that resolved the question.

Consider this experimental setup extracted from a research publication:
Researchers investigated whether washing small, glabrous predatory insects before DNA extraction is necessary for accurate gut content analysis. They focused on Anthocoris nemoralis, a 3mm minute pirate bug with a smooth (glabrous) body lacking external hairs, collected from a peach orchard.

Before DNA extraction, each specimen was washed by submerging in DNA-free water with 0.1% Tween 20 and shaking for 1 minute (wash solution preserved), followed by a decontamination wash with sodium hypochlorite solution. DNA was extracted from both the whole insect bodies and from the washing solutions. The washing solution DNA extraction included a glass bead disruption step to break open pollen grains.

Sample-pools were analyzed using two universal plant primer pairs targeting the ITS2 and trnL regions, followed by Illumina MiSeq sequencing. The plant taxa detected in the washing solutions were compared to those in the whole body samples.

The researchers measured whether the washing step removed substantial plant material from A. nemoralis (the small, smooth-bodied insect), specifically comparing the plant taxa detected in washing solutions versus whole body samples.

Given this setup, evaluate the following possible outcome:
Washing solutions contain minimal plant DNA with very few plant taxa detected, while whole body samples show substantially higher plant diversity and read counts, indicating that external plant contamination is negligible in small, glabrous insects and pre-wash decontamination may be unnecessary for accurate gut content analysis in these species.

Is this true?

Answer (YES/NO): NO